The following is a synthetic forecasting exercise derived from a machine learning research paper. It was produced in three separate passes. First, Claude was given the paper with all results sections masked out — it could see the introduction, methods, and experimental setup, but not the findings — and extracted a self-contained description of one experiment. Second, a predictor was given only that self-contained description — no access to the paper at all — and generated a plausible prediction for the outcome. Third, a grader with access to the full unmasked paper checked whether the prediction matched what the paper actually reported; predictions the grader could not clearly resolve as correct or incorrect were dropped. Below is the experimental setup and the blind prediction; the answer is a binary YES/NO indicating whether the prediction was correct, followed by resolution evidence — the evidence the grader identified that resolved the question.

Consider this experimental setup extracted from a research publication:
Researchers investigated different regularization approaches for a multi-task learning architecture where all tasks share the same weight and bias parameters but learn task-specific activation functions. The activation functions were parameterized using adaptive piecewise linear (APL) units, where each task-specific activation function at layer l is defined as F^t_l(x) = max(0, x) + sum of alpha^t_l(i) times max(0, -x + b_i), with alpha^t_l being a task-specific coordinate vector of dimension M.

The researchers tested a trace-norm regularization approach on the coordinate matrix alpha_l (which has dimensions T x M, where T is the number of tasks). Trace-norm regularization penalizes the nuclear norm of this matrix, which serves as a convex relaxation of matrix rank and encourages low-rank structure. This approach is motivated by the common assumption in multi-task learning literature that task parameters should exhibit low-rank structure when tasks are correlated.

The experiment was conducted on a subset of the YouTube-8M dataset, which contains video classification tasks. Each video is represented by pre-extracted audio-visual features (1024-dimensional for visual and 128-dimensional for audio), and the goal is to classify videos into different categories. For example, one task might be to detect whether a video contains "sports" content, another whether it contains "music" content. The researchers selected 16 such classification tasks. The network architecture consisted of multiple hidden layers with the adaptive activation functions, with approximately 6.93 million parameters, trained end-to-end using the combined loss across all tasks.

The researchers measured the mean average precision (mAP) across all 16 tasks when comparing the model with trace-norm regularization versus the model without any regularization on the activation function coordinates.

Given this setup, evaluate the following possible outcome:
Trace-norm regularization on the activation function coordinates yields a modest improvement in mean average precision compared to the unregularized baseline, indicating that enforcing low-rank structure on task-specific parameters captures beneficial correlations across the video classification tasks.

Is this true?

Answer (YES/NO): NO